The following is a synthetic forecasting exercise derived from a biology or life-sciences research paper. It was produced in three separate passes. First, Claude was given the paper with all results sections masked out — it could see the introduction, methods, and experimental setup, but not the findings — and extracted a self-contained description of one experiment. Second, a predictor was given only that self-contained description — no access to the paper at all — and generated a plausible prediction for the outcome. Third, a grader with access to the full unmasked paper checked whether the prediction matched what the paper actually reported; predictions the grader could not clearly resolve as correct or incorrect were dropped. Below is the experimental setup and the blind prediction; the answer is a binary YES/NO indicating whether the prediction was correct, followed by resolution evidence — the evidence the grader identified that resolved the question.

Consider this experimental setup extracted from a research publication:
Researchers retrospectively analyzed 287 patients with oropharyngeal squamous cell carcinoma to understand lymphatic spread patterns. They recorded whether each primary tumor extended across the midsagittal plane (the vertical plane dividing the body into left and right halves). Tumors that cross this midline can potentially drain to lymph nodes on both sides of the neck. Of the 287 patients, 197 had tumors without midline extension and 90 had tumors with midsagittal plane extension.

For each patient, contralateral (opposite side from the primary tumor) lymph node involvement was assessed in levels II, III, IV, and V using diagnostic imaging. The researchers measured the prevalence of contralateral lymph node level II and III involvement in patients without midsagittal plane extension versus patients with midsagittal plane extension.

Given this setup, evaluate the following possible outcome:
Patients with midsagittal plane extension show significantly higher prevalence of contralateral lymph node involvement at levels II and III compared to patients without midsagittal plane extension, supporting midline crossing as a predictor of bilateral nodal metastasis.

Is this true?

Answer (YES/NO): YES